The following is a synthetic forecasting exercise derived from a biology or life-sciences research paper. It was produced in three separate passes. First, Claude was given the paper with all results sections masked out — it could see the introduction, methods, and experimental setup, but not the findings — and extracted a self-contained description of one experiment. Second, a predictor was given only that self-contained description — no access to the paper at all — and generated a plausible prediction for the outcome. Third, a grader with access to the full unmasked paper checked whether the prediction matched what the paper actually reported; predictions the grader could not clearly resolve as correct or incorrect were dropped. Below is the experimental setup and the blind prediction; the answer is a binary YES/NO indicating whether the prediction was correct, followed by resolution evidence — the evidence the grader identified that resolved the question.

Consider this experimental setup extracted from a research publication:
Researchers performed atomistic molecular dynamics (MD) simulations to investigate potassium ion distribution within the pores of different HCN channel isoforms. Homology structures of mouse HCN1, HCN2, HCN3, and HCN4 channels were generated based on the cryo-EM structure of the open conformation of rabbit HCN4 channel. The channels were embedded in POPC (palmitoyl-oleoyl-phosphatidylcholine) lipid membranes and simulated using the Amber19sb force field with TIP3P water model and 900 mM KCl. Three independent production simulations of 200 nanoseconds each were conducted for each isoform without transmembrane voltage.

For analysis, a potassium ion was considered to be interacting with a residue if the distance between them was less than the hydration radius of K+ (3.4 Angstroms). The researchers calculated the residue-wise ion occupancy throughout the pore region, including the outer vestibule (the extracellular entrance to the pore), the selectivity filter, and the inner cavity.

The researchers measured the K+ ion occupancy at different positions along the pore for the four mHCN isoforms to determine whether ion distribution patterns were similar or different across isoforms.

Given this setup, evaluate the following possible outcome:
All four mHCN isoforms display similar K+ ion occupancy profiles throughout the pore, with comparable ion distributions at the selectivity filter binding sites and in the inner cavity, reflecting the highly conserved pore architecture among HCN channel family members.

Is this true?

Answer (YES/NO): NO